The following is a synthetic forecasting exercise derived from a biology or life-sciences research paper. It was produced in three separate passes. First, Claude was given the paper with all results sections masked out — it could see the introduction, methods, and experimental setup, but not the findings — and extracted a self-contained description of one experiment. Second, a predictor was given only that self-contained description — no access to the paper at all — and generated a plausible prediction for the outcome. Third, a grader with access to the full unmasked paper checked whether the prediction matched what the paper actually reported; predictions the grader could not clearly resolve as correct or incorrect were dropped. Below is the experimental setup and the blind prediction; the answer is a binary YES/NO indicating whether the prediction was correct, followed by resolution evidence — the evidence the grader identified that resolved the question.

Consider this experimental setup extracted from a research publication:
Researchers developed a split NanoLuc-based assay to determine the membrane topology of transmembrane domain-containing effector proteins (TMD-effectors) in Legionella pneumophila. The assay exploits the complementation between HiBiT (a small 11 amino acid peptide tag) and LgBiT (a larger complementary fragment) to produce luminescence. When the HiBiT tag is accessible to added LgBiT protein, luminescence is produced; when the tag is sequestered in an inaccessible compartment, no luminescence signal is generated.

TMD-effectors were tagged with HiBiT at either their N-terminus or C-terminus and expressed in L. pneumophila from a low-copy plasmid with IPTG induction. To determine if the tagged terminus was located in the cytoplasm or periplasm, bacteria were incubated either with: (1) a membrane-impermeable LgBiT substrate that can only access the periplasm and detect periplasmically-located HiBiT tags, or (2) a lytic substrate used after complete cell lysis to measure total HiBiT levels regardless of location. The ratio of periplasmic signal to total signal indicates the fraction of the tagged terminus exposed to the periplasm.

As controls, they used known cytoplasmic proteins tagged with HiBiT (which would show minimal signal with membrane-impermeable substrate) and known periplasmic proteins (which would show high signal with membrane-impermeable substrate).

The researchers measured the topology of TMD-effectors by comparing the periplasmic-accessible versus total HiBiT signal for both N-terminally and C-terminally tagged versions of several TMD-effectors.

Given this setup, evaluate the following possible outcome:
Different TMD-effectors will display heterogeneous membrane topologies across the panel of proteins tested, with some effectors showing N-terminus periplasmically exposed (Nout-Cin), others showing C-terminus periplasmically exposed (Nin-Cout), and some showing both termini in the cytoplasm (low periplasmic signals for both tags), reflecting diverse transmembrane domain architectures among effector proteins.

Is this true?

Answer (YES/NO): NO